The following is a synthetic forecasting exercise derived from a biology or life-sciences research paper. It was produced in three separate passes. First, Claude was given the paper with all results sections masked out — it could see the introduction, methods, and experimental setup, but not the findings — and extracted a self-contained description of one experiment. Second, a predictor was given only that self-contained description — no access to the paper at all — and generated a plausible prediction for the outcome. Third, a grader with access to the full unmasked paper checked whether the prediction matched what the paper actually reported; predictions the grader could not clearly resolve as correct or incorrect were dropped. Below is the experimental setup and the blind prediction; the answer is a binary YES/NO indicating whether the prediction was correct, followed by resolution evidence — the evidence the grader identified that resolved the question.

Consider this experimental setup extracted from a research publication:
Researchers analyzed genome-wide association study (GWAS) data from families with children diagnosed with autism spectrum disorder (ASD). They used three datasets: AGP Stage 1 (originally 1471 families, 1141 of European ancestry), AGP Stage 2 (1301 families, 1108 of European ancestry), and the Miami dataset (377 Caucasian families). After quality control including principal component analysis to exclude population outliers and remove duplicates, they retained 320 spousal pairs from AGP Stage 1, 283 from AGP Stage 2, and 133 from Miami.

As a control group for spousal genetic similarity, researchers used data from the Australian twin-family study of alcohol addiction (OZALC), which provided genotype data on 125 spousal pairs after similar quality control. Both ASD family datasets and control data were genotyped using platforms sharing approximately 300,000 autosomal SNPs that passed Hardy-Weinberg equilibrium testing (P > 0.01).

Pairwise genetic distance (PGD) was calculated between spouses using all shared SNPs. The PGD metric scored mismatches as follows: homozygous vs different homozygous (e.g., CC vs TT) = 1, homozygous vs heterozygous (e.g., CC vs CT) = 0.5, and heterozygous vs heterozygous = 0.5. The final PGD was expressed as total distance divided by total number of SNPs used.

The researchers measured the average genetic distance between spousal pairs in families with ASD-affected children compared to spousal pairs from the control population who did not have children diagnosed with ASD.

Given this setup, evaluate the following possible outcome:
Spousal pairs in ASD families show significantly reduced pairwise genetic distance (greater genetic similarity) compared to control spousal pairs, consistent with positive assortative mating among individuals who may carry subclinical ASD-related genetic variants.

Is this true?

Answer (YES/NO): YES